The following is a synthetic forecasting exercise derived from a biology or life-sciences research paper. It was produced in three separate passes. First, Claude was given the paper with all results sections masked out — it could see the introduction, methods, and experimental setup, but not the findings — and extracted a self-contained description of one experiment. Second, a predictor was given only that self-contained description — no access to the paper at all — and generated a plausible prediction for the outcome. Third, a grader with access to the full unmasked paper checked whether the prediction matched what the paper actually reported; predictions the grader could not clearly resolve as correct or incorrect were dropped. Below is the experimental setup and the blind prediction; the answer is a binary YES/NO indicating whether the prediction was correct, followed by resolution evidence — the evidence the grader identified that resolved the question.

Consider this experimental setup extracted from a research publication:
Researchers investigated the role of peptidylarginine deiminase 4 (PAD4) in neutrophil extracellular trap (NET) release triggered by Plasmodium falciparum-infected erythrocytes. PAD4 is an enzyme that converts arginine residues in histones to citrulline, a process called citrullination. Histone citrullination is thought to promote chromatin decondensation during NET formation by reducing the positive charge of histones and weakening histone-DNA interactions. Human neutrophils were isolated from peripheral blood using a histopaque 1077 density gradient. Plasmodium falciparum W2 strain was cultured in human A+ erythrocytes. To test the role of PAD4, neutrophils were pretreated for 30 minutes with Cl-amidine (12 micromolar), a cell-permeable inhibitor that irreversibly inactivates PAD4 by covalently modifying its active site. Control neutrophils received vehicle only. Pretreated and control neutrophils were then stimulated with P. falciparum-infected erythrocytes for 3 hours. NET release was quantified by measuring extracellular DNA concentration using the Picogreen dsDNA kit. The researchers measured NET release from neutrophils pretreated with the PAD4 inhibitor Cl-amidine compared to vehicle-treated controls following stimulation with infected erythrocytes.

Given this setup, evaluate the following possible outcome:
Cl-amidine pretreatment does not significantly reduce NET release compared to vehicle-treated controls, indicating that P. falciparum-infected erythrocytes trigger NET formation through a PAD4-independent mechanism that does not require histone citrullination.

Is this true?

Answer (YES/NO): NO